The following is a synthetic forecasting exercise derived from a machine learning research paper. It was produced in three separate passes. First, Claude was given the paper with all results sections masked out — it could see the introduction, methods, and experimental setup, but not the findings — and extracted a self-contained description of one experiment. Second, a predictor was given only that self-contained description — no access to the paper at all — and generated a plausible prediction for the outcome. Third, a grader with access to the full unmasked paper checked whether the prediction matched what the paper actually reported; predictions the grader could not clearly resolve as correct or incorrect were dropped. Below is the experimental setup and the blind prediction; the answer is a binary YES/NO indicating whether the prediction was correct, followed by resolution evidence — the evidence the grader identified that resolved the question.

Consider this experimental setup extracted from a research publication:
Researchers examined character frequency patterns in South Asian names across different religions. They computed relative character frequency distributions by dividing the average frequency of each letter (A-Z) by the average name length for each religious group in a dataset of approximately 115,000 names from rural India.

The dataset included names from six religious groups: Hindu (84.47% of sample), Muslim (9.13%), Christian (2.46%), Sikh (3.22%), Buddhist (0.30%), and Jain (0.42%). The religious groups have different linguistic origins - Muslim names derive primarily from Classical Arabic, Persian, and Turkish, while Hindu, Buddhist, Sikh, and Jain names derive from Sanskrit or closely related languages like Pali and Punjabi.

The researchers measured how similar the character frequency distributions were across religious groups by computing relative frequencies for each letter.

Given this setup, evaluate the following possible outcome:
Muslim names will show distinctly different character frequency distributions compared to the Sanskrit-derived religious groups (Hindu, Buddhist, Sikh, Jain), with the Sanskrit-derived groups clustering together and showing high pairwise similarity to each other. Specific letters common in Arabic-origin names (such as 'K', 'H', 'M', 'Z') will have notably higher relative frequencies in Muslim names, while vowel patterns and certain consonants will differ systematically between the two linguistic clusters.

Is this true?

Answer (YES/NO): NO